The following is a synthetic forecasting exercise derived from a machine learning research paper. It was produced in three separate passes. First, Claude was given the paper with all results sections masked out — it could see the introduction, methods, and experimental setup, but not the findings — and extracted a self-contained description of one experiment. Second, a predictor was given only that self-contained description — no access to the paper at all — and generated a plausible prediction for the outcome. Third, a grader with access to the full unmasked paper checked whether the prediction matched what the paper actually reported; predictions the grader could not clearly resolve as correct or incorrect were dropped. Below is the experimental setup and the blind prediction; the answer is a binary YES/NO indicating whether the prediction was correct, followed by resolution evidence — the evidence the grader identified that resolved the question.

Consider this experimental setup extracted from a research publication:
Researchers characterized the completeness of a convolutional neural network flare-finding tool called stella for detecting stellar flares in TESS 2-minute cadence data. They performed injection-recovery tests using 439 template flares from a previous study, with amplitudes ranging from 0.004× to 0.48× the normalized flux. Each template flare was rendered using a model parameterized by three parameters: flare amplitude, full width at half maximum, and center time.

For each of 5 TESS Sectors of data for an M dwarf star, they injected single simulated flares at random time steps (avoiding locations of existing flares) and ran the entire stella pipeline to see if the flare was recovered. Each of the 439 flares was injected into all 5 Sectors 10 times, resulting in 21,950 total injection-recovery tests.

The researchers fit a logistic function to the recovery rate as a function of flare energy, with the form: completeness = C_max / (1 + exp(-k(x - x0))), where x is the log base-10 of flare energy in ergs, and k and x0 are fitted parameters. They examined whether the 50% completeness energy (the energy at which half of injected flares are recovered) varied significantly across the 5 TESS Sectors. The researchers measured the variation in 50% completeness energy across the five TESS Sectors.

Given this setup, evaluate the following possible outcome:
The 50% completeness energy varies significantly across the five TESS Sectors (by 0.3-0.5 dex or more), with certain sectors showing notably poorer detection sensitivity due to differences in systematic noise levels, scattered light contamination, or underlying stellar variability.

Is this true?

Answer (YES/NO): NO